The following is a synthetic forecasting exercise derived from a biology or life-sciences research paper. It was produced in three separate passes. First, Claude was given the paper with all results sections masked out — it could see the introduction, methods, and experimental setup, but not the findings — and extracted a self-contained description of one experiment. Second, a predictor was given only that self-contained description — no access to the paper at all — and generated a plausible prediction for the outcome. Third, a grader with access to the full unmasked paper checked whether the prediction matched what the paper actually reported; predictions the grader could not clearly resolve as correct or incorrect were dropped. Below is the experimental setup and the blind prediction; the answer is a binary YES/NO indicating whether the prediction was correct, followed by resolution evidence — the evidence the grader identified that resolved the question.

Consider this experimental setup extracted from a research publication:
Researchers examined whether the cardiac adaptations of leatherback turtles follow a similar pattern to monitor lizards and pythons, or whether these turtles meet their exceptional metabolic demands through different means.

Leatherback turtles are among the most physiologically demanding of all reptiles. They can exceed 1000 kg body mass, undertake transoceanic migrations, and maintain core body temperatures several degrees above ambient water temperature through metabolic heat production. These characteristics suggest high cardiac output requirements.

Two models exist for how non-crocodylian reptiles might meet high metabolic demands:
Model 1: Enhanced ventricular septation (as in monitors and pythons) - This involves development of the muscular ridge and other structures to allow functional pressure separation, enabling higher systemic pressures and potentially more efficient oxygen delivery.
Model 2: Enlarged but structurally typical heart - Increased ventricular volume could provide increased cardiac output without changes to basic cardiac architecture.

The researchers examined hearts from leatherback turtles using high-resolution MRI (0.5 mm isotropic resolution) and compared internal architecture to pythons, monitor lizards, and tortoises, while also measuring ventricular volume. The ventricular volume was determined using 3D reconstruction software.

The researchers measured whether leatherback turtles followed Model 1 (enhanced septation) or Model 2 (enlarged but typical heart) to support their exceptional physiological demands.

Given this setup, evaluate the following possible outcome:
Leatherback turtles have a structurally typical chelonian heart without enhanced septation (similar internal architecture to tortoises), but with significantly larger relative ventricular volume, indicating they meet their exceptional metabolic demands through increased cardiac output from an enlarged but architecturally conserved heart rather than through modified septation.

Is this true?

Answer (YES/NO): YES